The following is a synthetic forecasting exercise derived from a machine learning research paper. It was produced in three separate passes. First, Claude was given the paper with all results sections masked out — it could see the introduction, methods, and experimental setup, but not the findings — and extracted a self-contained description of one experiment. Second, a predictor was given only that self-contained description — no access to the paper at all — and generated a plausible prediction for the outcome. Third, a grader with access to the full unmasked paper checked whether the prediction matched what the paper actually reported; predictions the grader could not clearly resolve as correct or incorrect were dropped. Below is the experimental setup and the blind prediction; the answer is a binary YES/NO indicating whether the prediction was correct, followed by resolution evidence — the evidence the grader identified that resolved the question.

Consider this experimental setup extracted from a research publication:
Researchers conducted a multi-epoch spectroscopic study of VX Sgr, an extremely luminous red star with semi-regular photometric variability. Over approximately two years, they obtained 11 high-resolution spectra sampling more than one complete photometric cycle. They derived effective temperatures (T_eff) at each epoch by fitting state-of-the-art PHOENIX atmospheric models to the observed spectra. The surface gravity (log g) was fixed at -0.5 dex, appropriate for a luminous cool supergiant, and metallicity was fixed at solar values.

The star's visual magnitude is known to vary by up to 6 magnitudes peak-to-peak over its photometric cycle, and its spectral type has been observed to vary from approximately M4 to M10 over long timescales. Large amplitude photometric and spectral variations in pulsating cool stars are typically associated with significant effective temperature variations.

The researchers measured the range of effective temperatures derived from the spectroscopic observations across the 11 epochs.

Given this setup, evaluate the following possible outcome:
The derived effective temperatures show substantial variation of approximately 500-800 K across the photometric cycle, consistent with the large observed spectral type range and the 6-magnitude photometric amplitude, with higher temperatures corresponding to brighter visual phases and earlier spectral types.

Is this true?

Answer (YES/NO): NO